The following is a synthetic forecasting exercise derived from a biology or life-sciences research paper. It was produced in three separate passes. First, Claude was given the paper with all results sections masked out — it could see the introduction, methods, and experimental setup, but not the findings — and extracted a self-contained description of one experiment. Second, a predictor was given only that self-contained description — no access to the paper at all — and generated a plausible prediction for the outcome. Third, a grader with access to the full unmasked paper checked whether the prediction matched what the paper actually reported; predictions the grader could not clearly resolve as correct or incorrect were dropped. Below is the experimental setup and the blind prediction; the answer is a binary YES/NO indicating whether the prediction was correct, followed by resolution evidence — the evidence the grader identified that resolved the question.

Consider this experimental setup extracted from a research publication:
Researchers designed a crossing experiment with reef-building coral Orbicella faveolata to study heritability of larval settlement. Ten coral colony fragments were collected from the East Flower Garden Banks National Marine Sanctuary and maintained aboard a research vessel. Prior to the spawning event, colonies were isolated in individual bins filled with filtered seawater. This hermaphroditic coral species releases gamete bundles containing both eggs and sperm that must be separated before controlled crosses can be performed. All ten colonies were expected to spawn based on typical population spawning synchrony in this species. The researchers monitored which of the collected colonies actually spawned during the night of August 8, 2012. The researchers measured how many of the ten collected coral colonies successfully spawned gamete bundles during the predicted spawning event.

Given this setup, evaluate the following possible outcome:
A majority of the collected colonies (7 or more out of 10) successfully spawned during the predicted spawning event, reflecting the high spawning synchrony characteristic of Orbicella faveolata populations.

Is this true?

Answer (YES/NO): YES